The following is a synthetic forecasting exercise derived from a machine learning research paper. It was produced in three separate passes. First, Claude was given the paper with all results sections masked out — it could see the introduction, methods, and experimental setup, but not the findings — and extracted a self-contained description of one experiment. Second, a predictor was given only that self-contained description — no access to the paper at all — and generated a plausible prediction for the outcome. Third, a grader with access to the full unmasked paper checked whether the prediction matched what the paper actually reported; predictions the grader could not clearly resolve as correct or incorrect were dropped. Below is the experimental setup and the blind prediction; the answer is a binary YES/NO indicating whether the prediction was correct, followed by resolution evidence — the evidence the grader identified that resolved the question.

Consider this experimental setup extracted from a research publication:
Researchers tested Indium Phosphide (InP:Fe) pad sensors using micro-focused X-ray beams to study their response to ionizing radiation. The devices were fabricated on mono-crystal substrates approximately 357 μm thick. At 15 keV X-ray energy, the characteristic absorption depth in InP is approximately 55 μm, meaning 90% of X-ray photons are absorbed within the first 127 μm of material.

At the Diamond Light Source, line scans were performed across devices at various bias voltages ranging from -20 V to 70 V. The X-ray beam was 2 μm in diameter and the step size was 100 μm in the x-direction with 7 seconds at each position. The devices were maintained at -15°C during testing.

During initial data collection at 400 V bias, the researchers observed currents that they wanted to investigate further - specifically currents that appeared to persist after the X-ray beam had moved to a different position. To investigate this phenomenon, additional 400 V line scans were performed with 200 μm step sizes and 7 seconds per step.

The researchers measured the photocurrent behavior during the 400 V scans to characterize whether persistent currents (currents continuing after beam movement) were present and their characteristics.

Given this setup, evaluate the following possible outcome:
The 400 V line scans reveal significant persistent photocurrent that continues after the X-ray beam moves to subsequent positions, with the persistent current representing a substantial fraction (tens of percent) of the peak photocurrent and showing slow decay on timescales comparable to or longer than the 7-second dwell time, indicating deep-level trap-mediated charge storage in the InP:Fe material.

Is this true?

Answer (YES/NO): NO